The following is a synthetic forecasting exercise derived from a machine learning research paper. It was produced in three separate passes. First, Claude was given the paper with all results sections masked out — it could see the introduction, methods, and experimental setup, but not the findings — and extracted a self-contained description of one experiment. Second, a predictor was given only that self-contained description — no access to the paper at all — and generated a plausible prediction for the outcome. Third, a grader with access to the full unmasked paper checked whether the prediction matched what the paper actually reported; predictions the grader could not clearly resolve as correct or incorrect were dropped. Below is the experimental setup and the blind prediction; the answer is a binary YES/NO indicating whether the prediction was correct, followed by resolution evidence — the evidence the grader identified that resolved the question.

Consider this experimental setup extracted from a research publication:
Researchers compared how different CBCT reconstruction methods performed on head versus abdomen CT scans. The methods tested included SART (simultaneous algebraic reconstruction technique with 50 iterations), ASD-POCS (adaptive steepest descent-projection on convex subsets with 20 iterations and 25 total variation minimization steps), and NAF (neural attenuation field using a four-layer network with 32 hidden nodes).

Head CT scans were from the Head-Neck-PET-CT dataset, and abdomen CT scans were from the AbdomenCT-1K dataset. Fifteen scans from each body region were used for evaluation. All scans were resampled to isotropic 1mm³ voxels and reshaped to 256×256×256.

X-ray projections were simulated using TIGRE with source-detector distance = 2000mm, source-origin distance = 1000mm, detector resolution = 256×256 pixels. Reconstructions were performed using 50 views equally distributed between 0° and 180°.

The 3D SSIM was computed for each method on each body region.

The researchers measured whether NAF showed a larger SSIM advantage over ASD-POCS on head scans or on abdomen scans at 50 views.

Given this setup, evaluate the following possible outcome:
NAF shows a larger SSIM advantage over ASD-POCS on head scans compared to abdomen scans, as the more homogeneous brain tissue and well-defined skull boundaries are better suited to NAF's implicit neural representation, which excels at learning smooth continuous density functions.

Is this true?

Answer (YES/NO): YES